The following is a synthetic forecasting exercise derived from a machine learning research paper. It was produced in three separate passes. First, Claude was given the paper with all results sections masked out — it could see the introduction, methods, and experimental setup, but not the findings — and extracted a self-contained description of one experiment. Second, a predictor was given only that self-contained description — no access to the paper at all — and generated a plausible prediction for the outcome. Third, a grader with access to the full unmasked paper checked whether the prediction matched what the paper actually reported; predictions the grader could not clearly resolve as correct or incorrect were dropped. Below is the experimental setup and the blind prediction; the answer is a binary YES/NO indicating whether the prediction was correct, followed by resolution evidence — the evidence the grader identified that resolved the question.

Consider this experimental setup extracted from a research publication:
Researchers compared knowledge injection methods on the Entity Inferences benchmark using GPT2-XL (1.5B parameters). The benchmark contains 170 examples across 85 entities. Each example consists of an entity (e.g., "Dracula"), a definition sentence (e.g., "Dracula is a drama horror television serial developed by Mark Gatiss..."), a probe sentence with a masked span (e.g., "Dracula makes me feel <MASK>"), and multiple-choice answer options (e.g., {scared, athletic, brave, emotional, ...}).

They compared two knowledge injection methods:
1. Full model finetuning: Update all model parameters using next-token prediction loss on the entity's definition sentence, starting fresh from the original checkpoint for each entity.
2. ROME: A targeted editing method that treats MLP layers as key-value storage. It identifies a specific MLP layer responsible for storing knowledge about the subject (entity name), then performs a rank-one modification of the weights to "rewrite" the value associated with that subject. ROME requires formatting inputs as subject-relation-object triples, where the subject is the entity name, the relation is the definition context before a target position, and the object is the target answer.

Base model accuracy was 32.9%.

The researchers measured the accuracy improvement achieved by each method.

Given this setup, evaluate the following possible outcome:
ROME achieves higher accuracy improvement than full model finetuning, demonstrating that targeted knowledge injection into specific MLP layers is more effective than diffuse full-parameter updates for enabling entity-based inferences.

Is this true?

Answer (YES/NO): NO